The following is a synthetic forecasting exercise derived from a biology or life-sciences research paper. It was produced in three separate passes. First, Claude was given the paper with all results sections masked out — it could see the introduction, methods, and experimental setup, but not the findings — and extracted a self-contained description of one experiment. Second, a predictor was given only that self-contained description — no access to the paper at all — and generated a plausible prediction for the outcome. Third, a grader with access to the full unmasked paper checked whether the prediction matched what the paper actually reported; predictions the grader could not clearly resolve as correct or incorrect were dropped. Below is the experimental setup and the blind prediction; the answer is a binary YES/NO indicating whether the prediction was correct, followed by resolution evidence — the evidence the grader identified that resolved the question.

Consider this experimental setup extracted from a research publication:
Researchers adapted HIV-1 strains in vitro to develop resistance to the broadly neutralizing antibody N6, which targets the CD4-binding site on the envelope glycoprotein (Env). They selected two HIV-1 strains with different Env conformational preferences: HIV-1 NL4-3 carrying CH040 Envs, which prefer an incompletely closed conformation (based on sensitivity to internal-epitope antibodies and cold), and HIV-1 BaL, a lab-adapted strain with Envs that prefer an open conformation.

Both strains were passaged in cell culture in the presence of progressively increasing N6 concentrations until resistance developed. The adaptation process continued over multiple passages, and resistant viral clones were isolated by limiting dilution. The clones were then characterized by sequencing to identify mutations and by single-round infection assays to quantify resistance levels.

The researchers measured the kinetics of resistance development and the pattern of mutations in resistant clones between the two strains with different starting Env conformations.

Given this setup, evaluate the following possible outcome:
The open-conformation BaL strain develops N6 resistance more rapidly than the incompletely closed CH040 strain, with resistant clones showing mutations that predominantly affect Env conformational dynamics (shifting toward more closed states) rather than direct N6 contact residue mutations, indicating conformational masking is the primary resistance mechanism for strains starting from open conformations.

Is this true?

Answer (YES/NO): NO